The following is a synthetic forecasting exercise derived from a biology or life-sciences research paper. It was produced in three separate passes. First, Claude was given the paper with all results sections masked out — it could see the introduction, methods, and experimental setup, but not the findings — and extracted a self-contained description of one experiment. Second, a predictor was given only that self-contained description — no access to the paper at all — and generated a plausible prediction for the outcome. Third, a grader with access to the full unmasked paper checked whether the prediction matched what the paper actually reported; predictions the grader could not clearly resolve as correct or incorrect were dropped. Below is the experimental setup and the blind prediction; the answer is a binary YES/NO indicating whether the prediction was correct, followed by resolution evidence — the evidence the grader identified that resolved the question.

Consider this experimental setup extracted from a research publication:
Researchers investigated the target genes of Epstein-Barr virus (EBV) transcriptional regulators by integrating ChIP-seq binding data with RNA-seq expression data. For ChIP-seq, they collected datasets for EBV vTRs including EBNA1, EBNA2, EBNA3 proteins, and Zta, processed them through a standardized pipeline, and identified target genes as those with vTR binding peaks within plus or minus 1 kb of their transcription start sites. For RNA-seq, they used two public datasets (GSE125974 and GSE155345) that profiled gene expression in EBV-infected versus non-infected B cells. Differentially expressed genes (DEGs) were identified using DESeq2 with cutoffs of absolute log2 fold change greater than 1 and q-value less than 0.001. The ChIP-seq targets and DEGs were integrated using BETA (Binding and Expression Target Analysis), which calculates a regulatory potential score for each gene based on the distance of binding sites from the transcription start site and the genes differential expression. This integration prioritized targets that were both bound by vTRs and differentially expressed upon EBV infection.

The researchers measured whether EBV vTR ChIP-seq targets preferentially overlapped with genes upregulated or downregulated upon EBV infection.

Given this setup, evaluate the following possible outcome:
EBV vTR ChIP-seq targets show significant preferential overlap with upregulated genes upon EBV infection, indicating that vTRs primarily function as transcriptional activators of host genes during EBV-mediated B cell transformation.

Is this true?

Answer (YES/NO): NO